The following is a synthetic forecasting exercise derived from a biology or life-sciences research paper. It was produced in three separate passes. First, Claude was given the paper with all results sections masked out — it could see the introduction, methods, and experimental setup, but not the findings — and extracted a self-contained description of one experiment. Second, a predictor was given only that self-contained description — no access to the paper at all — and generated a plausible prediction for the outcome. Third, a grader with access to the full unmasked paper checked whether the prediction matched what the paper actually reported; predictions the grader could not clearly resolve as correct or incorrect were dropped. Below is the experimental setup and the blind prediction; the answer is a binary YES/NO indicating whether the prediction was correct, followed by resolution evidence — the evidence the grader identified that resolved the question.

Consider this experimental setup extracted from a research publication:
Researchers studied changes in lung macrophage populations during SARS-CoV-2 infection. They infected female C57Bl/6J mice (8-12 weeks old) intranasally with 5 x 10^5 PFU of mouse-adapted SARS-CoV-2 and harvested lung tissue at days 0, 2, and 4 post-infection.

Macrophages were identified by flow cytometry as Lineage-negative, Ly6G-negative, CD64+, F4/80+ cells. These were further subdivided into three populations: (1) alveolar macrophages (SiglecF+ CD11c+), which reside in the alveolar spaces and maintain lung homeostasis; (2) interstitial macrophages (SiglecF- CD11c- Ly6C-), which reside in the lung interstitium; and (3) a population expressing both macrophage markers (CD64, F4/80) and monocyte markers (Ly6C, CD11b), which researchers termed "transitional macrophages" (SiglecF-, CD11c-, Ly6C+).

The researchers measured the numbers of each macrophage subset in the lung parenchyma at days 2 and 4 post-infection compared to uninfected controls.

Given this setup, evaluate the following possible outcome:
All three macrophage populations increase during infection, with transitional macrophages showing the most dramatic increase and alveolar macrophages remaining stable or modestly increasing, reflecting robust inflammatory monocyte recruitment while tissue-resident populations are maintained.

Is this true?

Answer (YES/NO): NO